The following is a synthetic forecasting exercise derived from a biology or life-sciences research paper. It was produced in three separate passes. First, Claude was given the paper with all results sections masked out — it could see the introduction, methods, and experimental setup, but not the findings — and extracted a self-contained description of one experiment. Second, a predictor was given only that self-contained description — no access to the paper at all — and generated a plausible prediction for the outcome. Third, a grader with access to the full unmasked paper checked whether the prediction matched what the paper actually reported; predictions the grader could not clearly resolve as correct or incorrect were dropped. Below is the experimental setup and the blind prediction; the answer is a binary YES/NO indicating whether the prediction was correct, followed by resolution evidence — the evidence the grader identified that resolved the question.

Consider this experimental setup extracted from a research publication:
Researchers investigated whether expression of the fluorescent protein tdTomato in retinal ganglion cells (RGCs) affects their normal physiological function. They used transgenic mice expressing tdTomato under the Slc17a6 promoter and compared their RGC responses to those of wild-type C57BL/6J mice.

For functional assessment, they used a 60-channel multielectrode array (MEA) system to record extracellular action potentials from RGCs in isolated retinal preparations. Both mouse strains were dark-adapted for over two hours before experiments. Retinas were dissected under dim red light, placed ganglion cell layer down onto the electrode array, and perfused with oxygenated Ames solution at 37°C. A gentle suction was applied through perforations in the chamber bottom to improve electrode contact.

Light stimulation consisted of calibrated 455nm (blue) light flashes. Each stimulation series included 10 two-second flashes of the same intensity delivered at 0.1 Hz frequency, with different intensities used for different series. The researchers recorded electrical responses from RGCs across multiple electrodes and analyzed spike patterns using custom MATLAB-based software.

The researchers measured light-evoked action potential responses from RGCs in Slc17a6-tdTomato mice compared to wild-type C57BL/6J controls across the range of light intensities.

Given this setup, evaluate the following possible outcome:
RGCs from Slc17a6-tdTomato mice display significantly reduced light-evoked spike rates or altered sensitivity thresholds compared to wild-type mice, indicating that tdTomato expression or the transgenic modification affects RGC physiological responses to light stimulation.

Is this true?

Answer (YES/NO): NO